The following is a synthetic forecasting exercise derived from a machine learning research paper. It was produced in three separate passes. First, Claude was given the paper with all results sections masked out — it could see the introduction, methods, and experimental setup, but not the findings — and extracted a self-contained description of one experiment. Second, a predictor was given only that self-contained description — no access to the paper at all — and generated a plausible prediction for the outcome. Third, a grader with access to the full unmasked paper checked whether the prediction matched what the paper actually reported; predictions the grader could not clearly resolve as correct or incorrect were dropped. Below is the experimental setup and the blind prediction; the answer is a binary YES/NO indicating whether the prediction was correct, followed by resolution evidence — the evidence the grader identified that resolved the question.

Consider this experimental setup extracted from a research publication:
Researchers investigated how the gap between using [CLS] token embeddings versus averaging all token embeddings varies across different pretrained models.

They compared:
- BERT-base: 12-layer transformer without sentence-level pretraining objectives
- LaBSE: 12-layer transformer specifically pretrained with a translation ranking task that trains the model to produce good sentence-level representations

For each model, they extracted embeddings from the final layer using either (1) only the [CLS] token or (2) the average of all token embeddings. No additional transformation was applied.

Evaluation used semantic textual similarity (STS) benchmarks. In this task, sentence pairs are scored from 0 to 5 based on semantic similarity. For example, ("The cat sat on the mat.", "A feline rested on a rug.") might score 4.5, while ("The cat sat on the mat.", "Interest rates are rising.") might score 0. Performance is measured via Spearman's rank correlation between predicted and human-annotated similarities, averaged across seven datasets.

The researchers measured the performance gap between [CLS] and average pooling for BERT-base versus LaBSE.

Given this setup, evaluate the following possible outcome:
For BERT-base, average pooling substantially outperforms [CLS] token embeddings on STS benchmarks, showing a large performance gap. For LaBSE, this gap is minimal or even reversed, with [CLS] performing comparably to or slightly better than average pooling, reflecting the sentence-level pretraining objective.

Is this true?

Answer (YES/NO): NO